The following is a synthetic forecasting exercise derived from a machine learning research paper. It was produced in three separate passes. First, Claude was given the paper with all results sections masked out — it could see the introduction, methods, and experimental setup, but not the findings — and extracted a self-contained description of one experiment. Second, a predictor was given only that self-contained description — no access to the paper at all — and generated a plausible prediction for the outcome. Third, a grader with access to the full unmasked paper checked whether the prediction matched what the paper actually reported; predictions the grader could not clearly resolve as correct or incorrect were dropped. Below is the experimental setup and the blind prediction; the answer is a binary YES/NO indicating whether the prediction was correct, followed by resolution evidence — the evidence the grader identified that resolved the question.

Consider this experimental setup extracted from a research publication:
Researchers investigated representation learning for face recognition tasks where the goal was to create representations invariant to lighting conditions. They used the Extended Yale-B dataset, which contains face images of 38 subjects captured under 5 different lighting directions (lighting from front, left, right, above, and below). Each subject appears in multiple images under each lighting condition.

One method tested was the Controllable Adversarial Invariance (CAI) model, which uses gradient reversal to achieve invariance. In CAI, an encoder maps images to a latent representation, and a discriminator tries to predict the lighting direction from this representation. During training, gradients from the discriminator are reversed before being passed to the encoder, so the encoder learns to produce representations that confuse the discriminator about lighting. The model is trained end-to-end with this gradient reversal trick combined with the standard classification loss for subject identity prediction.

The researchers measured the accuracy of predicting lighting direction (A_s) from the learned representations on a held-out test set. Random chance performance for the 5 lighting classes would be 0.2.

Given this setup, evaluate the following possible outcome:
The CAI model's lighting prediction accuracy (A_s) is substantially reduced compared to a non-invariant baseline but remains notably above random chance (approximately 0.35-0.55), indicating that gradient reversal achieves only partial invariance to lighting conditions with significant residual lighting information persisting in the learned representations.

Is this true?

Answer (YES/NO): NO